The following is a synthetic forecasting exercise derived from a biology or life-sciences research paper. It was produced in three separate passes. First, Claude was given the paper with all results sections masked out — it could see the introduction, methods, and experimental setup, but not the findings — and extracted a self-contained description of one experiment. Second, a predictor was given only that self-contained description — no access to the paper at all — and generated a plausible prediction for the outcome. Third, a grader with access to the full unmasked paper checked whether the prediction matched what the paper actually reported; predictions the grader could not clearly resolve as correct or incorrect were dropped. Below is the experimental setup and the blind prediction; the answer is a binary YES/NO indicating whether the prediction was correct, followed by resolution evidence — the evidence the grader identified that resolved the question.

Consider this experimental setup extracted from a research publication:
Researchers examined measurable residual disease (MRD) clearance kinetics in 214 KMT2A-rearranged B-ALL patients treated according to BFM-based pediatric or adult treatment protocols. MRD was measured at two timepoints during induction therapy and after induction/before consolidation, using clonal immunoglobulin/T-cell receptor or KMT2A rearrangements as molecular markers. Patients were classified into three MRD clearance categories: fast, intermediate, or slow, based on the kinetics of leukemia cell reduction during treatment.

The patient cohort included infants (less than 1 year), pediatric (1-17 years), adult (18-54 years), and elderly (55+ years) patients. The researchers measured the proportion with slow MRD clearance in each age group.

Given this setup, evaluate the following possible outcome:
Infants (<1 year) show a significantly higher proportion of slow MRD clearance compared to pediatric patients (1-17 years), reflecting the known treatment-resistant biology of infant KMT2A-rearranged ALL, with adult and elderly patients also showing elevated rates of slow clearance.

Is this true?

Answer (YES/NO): YES